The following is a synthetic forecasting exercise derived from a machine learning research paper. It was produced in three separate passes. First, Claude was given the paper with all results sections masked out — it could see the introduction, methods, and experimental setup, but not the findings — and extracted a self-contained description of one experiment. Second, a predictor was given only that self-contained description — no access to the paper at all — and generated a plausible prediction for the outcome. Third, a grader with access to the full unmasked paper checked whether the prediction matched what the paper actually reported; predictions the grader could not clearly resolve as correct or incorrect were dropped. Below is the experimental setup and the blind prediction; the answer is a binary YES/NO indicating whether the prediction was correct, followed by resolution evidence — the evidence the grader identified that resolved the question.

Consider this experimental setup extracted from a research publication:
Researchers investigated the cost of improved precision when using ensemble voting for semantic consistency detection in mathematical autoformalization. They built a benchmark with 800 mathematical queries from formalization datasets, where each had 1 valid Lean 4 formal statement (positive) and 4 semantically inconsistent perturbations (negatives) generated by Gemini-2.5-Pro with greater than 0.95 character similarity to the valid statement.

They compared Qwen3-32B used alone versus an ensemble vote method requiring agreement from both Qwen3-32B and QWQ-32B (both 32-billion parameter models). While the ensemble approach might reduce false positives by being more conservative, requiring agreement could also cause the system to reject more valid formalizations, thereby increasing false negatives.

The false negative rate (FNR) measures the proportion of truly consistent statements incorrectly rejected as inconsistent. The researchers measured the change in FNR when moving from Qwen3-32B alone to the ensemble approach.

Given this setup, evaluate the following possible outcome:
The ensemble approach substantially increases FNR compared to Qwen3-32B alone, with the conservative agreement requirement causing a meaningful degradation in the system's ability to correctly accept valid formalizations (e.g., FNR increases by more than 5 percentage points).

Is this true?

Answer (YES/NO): YES